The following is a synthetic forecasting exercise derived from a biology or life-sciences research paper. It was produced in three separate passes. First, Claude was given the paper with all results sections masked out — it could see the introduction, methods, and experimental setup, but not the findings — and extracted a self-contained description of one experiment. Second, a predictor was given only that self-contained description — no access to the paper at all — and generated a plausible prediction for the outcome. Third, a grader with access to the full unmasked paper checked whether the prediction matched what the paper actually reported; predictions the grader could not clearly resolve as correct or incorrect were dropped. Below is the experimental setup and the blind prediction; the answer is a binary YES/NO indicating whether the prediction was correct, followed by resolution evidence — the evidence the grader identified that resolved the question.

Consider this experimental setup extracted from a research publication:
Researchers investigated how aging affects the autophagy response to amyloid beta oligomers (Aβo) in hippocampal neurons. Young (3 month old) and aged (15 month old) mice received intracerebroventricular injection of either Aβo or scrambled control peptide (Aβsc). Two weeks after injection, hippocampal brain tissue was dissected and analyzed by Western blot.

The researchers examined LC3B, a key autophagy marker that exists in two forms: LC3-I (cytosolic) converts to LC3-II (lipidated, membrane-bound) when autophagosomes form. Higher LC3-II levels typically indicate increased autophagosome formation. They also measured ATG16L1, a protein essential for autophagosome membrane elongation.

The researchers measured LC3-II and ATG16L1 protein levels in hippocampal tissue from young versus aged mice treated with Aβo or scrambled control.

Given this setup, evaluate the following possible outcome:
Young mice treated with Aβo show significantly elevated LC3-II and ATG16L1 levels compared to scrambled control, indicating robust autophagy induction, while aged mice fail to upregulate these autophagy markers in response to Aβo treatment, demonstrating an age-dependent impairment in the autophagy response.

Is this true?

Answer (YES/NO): NO